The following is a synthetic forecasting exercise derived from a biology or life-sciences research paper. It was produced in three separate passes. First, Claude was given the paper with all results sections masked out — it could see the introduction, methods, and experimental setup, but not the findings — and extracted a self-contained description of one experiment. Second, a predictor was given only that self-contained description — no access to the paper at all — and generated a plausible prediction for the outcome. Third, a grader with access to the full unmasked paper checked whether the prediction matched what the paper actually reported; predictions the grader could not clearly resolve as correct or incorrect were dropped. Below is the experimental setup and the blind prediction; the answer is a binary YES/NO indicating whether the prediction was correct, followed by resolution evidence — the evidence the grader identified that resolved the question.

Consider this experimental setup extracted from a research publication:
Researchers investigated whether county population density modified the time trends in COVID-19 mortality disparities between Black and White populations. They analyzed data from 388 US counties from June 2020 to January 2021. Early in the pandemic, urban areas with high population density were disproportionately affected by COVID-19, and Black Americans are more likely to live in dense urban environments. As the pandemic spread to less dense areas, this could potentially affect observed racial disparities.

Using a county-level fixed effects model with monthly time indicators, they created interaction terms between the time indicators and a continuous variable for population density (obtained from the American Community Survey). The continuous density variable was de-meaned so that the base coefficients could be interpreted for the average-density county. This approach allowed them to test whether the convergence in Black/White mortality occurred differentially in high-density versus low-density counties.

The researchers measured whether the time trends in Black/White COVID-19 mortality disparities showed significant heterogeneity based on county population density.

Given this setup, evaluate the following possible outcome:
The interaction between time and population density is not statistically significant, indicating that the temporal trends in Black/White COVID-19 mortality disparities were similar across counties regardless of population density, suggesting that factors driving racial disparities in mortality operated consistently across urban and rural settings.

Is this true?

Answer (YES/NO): NO